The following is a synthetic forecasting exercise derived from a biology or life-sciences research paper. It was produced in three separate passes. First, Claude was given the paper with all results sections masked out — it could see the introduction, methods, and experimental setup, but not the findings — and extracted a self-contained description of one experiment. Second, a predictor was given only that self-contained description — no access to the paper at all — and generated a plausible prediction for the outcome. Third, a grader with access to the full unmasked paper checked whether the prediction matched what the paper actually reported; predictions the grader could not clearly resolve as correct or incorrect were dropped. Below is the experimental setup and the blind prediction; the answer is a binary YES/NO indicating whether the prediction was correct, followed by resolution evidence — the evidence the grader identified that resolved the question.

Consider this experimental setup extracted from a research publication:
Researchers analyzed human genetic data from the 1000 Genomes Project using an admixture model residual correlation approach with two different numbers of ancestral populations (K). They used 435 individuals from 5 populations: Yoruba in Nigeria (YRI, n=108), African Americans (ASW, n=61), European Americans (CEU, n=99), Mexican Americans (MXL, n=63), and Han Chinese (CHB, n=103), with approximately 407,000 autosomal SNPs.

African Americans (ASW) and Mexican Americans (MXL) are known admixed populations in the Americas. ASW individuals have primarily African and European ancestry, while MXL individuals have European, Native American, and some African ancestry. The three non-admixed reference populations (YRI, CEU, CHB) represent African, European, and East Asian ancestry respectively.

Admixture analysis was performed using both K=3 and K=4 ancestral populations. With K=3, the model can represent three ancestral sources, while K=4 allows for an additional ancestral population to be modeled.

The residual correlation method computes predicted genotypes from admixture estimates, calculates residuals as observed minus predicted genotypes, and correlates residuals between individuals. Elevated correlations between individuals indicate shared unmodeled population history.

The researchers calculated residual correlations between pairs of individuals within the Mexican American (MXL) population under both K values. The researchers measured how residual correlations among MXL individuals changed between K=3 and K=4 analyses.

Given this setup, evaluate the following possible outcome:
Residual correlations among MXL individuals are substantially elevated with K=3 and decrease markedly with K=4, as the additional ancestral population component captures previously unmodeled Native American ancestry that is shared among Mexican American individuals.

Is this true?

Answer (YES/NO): YES